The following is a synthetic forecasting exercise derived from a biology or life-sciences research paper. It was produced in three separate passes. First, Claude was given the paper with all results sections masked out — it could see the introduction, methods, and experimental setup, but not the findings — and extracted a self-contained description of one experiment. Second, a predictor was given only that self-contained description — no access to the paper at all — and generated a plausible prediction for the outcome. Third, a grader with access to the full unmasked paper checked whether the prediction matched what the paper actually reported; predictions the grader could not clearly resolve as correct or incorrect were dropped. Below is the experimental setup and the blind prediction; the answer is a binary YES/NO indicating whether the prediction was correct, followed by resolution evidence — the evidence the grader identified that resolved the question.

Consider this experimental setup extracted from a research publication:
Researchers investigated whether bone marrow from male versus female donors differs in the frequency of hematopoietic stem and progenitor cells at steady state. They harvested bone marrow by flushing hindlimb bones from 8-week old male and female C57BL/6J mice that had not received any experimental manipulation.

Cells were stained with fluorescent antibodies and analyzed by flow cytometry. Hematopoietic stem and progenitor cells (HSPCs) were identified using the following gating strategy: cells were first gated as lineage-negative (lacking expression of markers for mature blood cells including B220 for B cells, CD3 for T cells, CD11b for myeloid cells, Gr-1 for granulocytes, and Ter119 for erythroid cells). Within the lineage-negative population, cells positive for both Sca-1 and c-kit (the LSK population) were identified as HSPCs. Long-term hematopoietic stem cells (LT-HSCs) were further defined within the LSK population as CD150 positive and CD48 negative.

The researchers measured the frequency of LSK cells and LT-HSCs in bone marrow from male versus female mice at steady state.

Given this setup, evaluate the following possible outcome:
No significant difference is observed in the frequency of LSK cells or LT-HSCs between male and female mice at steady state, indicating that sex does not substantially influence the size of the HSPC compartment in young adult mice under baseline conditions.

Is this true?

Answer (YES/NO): NO